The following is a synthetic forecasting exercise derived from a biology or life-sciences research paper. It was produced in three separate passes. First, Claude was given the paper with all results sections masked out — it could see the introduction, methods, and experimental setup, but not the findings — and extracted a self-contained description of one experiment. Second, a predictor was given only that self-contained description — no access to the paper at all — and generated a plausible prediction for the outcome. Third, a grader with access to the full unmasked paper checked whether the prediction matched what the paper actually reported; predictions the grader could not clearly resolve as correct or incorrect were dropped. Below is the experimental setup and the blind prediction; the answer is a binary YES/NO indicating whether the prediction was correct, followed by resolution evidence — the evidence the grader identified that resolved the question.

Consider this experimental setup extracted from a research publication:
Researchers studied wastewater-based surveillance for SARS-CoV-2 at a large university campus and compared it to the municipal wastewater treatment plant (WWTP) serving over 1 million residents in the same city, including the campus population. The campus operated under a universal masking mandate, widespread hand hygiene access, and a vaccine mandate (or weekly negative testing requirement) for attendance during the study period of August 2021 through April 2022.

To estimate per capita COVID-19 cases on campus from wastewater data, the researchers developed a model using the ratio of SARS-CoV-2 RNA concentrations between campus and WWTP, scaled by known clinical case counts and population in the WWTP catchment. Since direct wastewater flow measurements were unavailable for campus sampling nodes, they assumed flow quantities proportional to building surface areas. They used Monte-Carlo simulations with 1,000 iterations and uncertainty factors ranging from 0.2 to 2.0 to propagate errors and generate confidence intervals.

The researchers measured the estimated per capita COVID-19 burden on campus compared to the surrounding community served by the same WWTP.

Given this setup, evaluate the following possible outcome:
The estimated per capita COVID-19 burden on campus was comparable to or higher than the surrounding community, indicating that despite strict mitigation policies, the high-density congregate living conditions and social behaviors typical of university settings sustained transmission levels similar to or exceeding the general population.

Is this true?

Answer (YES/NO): NO